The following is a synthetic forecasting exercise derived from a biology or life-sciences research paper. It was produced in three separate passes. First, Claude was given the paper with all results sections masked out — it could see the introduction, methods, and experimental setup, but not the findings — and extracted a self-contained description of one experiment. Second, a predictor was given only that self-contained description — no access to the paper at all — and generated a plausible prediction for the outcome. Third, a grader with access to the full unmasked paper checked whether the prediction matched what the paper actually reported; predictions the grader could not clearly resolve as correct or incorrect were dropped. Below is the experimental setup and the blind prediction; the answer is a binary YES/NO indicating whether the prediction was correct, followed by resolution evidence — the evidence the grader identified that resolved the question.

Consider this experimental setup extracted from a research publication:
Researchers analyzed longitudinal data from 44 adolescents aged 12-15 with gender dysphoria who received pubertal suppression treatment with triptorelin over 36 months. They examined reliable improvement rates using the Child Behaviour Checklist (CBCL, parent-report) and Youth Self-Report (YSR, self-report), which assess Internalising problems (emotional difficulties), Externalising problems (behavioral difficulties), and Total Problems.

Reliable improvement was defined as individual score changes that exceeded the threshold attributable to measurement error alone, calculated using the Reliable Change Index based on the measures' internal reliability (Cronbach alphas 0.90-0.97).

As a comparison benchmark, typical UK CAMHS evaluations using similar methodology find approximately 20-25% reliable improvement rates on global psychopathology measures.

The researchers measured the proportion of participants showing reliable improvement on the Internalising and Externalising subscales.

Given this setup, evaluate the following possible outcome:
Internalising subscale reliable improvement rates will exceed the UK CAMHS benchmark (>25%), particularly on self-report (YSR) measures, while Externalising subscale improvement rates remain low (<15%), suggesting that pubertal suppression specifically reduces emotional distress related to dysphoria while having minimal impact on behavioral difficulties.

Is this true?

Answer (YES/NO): NO